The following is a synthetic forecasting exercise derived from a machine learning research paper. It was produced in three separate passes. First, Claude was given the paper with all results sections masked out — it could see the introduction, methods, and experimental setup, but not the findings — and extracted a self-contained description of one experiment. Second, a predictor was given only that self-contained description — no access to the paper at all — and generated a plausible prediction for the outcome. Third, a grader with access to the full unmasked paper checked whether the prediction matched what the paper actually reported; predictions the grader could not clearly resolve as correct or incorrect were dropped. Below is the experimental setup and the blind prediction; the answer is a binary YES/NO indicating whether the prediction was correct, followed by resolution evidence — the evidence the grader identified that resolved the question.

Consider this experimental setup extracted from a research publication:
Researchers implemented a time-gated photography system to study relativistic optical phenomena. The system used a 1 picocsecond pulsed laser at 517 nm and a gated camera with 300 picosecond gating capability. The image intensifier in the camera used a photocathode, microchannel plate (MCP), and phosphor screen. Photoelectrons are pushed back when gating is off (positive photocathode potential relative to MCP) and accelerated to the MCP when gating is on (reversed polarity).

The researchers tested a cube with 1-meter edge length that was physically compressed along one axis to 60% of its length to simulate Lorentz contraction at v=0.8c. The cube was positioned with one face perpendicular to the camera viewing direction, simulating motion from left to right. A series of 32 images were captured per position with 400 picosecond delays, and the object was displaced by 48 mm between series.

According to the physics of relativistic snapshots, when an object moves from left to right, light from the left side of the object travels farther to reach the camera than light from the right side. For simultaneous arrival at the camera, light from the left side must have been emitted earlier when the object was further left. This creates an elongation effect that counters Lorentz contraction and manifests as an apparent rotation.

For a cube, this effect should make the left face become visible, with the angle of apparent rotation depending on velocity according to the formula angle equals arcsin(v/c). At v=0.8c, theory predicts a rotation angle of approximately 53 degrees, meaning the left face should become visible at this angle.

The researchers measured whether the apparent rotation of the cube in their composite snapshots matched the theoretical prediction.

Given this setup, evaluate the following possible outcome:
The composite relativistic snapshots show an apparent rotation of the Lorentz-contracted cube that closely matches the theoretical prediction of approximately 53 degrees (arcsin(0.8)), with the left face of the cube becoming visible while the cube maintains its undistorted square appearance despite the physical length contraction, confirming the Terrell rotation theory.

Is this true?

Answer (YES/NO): NO